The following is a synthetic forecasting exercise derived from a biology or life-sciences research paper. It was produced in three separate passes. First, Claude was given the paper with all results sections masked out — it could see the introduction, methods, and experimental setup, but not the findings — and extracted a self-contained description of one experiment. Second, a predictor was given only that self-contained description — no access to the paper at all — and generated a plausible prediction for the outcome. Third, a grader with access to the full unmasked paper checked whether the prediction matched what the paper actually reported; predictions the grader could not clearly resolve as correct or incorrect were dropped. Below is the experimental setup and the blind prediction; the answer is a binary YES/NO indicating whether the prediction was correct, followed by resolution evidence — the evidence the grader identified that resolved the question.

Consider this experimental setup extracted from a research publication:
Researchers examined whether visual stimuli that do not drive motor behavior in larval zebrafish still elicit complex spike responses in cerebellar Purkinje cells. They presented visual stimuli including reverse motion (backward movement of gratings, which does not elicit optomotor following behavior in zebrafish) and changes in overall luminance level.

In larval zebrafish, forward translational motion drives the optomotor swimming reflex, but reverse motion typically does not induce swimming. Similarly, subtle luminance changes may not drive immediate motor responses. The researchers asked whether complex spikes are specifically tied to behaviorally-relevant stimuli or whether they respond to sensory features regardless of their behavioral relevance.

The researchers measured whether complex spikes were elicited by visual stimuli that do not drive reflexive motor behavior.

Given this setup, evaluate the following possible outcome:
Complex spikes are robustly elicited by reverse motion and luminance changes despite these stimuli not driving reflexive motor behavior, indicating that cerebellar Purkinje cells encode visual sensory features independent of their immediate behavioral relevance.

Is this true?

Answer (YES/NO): YES